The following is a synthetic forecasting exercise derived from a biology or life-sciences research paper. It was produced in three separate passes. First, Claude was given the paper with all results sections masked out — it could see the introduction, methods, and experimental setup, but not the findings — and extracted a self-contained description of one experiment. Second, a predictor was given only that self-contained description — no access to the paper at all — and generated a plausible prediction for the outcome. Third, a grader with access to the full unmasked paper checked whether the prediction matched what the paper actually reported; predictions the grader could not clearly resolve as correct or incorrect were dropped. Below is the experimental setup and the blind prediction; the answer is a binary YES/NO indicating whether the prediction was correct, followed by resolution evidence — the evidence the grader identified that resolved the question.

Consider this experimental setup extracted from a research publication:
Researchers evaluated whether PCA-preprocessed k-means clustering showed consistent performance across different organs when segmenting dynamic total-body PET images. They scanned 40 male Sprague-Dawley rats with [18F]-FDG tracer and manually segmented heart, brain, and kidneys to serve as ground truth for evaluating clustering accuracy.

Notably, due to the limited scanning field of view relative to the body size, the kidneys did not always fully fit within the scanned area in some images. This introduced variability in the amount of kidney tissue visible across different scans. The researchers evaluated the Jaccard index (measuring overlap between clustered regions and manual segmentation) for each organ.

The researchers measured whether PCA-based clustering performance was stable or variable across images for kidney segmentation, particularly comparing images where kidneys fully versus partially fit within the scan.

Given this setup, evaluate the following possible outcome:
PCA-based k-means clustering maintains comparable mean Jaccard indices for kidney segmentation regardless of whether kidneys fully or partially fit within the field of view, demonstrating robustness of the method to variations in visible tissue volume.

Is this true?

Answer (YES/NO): NO